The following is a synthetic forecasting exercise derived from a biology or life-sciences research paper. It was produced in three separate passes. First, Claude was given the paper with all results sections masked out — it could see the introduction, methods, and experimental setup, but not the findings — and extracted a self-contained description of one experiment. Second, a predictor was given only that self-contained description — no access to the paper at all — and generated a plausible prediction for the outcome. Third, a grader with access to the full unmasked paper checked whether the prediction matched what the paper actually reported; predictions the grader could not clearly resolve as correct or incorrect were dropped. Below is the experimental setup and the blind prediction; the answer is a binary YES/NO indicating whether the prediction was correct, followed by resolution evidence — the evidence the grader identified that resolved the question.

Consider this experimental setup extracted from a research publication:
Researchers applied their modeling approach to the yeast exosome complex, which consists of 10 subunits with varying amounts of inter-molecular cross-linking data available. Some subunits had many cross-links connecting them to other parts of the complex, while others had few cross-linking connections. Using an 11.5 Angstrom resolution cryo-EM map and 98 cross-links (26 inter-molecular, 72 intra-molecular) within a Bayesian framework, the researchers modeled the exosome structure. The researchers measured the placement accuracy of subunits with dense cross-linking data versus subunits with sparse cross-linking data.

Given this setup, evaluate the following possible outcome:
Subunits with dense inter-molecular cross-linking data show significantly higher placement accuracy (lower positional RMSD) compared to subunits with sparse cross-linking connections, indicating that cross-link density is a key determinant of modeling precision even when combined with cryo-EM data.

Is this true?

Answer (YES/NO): YES